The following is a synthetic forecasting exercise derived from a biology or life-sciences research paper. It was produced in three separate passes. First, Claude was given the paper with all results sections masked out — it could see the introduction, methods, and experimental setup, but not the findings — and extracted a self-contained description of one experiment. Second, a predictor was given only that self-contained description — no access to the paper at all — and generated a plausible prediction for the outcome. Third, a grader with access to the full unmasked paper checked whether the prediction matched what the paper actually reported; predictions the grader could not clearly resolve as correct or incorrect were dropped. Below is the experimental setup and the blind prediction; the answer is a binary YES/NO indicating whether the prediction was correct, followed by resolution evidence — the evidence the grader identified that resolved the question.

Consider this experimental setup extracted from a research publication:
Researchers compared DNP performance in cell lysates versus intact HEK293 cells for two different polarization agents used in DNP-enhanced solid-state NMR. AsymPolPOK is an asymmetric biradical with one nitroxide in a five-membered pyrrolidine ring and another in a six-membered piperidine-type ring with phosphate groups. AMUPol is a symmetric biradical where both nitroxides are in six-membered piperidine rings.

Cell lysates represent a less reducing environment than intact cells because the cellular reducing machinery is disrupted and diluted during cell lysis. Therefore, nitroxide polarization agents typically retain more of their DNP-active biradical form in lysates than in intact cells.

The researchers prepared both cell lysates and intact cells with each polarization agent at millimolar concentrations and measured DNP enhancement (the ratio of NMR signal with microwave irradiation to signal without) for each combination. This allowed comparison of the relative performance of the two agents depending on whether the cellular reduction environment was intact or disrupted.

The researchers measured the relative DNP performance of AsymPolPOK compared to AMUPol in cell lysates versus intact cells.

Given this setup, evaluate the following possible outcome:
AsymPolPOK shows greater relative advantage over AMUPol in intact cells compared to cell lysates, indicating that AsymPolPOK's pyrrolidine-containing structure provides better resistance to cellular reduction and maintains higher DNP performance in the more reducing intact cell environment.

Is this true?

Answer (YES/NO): NO